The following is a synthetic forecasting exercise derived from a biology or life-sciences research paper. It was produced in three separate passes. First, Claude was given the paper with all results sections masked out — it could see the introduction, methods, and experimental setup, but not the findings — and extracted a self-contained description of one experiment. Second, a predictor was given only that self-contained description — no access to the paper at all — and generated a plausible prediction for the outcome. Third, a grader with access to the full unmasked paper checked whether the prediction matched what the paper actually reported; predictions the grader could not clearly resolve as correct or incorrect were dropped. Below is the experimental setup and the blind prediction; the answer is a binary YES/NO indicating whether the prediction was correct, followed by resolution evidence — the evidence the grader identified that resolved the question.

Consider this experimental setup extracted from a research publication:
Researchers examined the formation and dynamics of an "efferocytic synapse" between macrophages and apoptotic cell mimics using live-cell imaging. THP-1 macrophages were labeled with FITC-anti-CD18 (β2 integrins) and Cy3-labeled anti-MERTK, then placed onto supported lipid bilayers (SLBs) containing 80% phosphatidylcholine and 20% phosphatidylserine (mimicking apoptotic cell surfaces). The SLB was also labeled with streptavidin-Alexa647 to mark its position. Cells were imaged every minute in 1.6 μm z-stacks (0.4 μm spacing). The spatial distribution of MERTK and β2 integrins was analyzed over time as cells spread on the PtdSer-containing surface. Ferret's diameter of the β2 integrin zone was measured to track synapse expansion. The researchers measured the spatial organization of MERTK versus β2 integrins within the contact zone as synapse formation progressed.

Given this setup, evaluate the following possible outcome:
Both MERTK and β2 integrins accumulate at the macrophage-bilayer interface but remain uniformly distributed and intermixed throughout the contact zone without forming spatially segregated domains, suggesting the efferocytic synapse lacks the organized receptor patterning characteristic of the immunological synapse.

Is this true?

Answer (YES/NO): NO